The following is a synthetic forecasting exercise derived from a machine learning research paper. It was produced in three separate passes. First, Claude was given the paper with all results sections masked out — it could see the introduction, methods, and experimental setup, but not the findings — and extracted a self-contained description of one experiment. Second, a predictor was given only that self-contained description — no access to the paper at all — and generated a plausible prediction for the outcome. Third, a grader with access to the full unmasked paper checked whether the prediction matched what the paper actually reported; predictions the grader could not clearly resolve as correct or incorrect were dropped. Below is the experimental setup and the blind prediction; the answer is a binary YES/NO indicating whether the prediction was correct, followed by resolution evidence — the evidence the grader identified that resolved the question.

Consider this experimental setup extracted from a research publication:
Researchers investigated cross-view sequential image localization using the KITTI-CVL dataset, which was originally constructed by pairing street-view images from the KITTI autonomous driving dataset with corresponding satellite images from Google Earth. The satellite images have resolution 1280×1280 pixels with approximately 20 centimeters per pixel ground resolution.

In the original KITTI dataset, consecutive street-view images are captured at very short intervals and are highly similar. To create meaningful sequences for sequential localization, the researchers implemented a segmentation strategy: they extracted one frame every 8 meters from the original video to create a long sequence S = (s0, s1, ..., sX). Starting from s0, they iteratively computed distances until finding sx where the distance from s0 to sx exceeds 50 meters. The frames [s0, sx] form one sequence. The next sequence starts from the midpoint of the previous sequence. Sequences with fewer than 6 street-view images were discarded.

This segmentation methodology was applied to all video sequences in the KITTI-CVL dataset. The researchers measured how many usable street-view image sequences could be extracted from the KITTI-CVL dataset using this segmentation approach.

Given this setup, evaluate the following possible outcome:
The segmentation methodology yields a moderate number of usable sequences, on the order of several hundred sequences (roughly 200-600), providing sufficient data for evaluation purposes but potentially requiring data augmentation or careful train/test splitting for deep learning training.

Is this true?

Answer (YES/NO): NO